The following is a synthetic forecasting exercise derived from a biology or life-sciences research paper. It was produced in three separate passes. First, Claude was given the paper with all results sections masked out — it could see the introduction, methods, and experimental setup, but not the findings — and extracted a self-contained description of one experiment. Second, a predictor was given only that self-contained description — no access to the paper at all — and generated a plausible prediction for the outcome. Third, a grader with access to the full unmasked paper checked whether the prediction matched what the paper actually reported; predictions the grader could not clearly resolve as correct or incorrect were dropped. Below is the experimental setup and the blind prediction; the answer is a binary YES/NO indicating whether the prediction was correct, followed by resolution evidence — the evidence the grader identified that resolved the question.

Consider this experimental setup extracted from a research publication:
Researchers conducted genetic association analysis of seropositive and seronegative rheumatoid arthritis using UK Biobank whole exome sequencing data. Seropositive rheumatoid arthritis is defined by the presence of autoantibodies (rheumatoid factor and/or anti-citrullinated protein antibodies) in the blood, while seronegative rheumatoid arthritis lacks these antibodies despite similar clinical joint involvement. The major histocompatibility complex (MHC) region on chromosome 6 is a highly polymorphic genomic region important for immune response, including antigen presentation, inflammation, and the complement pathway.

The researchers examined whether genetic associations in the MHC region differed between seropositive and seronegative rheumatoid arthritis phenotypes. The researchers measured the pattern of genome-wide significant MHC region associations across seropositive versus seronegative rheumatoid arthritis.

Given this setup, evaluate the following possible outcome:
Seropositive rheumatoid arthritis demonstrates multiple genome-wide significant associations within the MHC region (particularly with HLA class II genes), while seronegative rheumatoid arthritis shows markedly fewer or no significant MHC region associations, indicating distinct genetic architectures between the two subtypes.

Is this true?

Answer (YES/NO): NO